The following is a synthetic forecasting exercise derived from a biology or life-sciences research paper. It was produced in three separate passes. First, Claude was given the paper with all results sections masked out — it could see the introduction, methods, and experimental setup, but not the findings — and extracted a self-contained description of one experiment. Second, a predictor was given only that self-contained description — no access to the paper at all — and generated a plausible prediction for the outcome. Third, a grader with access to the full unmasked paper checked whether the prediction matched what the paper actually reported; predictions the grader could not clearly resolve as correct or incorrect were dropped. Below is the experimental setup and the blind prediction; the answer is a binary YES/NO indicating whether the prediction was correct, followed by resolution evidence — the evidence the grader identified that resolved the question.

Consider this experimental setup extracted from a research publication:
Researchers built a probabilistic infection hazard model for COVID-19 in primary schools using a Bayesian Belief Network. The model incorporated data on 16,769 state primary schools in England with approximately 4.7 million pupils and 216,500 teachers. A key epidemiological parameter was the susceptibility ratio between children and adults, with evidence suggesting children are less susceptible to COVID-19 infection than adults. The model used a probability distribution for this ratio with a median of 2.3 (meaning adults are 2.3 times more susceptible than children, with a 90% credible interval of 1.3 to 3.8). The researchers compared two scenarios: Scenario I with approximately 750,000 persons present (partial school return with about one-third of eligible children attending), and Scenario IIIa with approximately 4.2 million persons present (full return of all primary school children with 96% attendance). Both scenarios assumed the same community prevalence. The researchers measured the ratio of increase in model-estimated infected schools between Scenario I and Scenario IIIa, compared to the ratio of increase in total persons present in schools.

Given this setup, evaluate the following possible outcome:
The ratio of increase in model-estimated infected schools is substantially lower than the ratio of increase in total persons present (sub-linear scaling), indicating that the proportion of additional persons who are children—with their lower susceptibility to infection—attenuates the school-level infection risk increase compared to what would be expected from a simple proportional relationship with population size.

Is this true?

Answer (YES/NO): YES